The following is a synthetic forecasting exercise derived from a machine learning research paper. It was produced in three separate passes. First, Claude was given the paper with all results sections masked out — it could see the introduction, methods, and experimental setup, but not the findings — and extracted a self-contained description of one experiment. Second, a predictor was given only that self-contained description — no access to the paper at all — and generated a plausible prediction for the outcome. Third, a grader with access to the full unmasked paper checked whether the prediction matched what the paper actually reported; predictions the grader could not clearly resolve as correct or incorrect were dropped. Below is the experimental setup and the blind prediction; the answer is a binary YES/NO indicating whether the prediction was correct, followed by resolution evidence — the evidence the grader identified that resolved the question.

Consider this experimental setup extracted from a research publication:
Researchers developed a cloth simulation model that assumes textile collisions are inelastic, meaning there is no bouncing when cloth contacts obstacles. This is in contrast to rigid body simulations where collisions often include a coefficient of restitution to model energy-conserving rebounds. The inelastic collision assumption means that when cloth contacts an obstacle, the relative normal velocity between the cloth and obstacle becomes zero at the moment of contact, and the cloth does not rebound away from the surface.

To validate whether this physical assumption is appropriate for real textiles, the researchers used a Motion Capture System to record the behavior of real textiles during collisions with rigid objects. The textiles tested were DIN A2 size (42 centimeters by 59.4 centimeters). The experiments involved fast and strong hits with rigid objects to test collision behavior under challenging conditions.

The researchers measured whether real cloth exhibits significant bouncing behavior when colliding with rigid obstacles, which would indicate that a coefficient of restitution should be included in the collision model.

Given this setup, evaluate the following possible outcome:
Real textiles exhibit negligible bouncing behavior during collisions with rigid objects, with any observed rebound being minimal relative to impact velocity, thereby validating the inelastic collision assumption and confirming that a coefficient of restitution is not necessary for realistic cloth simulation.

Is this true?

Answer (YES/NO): YES